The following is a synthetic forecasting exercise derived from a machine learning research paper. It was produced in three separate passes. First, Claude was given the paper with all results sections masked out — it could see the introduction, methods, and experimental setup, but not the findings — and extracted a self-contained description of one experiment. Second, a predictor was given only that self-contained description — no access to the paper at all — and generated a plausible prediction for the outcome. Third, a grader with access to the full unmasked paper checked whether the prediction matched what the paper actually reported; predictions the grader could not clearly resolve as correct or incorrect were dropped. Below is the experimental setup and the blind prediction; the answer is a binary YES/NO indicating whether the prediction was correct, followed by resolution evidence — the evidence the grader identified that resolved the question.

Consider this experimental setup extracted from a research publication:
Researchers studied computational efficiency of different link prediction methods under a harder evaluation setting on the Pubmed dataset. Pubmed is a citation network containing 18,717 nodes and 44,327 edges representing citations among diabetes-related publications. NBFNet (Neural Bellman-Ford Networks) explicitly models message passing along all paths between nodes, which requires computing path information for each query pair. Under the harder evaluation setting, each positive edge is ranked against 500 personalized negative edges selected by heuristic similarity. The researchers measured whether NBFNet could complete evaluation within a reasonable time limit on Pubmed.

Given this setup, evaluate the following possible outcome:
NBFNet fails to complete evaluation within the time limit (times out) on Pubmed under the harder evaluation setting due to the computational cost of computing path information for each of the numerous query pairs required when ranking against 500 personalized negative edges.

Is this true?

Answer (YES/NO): YES